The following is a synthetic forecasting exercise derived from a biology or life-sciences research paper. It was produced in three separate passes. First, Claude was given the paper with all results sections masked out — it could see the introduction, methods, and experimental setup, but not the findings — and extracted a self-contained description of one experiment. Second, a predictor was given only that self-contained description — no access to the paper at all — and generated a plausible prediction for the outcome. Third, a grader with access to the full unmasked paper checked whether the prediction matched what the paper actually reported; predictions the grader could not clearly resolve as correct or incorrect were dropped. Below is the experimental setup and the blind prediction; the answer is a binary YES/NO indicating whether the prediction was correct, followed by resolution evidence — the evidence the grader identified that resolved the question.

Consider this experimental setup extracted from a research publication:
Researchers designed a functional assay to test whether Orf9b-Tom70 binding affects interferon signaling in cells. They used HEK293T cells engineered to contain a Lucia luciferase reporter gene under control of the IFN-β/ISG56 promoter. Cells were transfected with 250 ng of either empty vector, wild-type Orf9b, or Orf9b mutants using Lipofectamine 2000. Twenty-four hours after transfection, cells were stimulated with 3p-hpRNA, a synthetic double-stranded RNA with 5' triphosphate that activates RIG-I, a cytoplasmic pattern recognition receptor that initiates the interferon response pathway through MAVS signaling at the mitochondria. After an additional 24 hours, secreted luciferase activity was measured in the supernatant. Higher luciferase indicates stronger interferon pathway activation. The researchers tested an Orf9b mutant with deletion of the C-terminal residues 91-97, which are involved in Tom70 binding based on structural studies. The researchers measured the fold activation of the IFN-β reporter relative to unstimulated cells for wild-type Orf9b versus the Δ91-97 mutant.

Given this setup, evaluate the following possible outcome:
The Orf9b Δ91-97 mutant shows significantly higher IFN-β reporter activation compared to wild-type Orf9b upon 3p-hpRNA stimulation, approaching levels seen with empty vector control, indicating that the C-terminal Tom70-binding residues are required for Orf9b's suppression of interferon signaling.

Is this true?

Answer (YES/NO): NO